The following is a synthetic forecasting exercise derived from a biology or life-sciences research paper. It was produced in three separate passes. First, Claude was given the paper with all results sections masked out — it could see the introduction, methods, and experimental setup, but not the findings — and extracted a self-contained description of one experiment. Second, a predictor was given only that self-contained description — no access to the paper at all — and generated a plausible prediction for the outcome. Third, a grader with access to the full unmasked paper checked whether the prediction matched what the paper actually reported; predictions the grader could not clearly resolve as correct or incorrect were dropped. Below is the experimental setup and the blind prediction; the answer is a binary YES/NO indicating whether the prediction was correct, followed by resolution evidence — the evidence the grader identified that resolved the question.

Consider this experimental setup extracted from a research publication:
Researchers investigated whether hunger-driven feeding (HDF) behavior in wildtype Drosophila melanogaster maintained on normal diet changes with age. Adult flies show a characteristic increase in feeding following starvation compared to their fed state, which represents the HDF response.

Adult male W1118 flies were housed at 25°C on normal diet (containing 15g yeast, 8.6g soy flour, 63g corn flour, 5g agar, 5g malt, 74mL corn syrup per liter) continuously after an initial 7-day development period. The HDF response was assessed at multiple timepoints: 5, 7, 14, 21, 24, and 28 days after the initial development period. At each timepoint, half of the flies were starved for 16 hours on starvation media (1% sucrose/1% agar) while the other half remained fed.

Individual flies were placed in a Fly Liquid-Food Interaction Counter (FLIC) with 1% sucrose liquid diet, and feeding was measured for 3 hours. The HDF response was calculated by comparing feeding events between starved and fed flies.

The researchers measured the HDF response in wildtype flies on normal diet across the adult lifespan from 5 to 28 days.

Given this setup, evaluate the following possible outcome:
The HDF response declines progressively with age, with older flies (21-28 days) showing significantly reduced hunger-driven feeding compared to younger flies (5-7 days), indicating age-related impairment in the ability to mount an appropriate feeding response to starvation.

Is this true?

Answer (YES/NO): NO